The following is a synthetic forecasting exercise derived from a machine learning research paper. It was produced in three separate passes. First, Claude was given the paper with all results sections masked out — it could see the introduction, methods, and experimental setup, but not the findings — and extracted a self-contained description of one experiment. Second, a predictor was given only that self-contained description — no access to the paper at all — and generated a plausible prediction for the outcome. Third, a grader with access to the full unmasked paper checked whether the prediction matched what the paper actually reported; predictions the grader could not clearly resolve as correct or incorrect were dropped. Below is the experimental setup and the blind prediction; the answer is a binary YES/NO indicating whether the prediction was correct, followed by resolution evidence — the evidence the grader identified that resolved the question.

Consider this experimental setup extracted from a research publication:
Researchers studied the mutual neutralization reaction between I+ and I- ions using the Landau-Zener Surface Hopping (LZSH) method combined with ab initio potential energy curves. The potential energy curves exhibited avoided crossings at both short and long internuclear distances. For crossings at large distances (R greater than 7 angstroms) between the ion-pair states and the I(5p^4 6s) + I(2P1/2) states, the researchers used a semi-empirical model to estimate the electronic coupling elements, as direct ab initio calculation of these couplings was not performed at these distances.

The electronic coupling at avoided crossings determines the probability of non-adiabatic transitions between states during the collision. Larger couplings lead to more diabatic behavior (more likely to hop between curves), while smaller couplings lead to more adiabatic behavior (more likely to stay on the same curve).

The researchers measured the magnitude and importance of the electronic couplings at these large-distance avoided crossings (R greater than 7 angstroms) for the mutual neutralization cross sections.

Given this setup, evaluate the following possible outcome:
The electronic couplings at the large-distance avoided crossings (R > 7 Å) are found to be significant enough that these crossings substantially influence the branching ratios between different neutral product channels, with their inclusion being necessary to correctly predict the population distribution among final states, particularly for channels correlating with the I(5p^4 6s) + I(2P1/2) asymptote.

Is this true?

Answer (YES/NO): NO